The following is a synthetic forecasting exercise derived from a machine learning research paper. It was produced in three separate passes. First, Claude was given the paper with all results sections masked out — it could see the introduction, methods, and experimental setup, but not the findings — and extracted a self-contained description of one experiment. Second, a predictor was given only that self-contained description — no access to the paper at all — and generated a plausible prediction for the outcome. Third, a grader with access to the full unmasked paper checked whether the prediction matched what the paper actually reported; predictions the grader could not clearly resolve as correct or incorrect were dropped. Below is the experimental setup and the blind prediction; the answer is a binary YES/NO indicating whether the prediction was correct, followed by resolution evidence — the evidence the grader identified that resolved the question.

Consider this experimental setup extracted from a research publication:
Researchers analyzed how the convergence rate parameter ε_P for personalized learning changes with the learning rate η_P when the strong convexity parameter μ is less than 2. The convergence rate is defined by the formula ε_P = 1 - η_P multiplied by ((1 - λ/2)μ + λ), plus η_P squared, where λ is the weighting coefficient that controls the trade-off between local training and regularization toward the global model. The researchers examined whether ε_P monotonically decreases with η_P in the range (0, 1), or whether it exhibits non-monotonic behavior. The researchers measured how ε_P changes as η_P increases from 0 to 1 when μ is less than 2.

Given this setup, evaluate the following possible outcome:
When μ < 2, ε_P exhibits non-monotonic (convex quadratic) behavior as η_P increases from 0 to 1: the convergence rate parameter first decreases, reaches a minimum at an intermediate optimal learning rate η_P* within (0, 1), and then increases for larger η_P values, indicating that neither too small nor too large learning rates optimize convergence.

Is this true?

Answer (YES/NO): YES